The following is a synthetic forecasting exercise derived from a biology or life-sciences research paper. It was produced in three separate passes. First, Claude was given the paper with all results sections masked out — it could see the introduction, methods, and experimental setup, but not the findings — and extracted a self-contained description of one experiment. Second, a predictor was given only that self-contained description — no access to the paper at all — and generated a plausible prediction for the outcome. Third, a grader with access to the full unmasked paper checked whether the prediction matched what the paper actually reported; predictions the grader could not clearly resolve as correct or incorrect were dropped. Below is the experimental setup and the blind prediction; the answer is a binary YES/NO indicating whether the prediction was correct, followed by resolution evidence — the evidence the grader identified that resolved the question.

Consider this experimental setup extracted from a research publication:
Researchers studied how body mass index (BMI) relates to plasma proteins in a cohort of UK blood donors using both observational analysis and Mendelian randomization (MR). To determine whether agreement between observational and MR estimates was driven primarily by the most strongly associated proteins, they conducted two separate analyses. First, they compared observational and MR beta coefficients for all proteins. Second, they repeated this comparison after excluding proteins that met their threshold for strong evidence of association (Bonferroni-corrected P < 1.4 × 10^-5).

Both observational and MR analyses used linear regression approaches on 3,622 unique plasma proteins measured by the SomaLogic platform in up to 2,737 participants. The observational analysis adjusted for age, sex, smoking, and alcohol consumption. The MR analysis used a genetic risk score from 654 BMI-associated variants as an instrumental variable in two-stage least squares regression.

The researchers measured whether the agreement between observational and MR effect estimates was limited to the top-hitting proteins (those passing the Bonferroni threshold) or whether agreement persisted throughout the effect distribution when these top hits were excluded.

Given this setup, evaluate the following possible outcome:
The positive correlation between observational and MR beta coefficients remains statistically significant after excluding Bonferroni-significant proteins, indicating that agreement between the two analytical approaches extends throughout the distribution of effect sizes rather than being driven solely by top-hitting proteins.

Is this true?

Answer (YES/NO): YES